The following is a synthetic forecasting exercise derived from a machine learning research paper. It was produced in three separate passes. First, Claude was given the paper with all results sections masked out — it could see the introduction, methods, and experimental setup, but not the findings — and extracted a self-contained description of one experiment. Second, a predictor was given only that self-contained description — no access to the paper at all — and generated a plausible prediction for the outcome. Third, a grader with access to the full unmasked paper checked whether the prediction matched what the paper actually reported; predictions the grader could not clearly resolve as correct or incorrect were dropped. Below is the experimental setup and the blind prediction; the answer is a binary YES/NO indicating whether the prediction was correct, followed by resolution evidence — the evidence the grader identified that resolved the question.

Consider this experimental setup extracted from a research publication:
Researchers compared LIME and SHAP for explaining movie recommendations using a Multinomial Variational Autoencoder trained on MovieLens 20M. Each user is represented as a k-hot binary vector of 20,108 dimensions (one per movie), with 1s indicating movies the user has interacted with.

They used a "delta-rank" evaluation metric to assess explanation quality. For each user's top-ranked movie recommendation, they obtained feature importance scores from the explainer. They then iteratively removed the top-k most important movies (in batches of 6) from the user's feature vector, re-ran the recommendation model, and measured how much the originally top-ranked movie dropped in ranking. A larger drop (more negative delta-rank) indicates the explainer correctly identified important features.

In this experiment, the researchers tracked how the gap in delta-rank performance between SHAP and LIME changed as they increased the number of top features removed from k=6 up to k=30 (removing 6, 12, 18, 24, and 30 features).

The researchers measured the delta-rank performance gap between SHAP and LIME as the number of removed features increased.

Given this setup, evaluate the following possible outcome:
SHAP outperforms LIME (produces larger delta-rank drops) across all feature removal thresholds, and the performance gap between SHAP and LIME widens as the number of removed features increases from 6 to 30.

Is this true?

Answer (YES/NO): YES